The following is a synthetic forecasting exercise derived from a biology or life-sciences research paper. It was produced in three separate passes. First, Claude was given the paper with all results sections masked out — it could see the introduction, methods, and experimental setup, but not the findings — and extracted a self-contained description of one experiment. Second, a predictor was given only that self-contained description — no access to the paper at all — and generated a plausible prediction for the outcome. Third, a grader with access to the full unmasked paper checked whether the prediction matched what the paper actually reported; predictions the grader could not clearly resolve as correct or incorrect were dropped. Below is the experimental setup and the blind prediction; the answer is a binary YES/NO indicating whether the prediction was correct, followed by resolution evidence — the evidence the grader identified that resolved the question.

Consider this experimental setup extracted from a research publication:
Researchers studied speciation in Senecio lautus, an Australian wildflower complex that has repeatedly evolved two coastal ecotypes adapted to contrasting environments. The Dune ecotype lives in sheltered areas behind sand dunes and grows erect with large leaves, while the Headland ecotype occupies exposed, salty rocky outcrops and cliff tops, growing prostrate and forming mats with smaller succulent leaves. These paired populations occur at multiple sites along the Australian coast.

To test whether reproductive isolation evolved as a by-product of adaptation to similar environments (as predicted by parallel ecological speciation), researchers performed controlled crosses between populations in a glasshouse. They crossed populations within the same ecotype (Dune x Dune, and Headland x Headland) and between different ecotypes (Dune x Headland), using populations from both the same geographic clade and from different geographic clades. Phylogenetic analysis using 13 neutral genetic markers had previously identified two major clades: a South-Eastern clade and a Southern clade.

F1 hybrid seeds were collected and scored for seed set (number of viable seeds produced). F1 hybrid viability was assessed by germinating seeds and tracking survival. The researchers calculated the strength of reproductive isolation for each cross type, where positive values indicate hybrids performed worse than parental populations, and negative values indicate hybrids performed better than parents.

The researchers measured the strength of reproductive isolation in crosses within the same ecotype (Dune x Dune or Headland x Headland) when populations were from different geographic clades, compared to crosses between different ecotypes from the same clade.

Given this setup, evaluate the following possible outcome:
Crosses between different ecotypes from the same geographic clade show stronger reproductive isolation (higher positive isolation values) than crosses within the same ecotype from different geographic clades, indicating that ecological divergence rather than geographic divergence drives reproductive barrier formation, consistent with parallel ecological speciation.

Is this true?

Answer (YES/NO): NO